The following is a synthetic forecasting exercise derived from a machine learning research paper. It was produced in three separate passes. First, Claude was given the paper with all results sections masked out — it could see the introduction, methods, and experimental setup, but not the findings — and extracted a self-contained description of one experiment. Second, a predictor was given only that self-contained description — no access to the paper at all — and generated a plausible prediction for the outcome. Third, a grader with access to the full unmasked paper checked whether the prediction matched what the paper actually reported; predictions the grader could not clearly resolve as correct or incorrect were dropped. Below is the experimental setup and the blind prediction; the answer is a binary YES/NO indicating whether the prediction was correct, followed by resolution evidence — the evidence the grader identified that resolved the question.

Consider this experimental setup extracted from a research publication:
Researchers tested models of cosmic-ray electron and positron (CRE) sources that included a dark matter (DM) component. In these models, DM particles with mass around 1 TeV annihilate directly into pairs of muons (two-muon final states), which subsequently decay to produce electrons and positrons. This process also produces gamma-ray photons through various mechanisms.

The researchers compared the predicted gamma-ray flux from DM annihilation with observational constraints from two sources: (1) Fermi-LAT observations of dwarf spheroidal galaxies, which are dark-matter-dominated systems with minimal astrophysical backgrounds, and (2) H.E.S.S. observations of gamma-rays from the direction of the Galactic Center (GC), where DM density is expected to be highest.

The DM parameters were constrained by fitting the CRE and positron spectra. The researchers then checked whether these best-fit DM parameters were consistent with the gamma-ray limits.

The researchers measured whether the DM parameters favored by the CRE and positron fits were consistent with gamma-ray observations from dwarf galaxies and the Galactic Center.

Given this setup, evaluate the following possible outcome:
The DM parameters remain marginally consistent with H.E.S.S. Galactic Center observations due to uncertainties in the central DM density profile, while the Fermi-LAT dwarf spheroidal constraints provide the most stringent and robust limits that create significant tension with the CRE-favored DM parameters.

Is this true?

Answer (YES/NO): NO